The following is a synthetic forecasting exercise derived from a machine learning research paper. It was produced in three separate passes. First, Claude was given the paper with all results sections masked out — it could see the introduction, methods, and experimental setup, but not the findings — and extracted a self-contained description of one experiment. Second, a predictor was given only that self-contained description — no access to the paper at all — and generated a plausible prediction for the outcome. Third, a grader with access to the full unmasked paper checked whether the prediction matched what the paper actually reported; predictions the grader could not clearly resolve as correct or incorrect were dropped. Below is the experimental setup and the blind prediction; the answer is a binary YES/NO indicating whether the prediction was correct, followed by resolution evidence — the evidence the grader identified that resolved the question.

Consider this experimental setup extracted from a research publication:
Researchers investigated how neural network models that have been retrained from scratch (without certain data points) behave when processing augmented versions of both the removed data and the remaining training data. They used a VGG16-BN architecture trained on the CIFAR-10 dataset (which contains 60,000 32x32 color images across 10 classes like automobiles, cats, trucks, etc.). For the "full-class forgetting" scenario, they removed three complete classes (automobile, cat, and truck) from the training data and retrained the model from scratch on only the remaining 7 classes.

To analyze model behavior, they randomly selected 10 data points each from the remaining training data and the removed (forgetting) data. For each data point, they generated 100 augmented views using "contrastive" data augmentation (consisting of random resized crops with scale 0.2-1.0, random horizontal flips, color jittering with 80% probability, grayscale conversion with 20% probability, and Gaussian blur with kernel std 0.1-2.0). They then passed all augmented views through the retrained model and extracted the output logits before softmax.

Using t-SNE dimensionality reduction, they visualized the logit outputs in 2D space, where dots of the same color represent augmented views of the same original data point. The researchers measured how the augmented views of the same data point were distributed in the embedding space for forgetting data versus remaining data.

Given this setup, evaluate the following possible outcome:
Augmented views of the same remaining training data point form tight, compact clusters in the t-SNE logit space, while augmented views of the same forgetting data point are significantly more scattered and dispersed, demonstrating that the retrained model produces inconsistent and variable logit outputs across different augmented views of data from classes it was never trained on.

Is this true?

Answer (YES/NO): YES